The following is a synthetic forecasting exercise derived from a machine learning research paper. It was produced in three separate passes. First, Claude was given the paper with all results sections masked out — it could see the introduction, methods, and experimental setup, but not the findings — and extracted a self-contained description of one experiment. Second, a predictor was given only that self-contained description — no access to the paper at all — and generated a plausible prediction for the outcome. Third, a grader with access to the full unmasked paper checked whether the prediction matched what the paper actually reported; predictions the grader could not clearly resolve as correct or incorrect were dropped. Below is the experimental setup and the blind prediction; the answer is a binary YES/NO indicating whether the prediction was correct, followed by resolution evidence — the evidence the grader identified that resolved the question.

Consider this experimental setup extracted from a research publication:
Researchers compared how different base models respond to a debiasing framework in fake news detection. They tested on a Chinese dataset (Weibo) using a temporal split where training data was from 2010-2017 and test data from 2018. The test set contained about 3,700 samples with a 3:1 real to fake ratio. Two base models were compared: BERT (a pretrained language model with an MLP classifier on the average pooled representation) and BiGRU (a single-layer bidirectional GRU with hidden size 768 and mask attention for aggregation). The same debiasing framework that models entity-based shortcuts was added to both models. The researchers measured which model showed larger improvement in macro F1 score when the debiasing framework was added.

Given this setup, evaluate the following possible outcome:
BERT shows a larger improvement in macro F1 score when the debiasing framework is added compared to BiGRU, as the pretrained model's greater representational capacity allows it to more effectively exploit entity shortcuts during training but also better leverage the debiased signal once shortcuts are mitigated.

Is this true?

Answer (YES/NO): NO